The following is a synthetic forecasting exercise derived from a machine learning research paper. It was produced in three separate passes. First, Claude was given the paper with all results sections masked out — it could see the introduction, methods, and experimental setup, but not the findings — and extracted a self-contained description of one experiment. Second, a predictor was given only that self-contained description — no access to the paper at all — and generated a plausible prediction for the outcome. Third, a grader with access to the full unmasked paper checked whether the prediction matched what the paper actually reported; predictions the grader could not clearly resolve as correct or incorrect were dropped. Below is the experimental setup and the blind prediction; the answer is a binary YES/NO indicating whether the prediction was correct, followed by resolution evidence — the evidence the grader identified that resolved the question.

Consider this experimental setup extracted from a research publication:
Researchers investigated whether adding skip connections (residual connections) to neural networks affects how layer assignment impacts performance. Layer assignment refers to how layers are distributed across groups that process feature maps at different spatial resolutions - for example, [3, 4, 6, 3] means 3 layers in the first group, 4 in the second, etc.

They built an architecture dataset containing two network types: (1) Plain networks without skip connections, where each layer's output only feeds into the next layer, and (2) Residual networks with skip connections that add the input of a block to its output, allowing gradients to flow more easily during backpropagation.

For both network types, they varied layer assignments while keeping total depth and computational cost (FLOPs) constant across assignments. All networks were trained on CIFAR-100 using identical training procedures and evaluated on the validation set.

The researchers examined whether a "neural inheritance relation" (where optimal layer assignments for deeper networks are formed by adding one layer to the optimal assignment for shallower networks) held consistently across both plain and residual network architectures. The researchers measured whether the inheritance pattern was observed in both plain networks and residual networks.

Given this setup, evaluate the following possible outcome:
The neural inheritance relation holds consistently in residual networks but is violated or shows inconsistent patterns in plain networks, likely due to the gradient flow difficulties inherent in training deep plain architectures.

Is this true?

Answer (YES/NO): NO